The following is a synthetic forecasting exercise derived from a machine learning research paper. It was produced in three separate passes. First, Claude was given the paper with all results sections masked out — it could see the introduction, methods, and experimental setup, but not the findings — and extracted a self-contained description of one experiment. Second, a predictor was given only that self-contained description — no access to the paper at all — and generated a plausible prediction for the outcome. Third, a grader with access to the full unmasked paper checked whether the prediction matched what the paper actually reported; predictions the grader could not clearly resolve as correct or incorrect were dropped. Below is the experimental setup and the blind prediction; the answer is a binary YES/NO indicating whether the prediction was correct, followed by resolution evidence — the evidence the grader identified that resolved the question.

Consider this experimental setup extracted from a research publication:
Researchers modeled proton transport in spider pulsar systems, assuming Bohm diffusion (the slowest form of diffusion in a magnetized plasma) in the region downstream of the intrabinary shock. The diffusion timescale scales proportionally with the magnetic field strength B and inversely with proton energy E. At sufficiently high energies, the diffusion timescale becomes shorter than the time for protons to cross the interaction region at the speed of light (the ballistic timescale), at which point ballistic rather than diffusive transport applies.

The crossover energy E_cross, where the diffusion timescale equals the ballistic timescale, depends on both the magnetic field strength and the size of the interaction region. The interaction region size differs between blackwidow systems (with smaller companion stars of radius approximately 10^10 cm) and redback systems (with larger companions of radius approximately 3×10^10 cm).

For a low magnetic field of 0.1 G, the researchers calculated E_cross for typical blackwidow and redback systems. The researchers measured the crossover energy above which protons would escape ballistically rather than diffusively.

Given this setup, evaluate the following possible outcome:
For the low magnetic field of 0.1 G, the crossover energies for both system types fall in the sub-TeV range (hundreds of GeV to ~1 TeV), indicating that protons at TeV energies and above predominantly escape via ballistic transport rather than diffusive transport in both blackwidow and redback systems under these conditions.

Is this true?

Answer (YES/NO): NO